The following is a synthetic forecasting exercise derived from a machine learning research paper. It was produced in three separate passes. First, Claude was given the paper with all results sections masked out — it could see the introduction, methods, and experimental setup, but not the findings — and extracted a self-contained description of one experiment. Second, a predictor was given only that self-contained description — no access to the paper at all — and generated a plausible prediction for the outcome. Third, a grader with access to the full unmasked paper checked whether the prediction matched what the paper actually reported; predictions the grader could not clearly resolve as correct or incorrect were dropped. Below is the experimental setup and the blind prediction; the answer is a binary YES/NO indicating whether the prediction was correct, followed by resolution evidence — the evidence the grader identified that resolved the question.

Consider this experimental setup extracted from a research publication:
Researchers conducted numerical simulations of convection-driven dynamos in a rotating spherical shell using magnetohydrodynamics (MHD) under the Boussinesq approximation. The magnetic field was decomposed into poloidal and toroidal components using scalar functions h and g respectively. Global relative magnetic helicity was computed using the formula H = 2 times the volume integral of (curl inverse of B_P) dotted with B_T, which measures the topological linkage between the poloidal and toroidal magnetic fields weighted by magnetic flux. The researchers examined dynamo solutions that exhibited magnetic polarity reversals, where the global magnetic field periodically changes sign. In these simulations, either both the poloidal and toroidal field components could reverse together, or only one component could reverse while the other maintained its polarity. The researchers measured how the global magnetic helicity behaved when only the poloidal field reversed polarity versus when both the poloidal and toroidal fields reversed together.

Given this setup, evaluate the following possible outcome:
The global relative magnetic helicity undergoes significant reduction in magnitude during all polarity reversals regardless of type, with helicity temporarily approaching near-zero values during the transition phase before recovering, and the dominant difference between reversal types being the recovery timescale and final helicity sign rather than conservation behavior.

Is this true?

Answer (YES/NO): NO